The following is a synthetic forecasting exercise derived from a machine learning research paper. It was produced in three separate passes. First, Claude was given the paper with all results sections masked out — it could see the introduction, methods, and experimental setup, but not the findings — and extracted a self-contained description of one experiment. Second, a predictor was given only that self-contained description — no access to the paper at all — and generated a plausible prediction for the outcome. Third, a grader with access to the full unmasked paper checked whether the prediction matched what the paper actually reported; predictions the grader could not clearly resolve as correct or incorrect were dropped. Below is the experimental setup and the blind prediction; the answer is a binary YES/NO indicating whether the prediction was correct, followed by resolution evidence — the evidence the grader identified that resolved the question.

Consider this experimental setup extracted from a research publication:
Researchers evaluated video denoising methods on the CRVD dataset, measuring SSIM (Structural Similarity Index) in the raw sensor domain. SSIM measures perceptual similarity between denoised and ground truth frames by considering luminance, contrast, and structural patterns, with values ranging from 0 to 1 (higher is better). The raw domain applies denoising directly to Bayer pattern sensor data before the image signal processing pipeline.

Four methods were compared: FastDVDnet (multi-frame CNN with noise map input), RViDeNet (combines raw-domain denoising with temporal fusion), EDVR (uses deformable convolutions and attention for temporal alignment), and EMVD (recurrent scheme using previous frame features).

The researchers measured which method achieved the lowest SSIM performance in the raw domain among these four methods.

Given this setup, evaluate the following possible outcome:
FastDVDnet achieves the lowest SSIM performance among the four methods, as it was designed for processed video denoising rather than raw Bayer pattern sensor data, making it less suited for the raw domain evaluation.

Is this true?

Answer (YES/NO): NO